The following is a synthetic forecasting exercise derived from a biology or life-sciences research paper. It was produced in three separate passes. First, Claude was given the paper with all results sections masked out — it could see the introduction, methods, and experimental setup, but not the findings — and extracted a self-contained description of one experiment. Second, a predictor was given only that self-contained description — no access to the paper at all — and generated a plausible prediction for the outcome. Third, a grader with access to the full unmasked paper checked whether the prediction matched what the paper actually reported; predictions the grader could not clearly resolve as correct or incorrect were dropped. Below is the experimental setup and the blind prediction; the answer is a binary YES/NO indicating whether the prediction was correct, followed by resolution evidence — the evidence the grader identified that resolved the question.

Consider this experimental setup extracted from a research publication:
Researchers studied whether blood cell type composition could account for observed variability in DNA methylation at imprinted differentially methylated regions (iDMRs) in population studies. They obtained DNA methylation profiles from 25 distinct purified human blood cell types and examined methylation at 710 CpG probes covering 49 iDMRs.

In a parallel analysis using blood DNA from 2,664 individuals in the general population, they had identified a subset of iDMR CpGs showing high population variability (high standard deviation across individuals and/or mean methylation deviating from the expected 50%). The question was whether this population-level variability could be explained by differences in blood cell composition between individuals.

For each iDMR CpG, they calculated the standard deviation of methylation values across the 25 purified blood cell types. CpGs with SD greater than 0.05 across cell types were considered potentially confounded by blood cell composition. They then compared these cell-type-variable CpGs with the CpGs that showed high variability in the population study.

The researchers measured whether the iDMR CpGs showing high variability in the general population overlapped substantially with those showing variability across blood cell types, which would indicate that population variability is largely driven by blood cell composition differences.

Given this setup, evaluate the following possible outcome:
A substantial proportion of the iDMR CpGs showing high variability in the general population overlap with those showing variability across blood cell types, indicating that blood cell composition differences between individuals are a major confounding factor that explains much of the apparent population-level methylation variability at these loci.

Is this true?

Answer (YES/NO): NO